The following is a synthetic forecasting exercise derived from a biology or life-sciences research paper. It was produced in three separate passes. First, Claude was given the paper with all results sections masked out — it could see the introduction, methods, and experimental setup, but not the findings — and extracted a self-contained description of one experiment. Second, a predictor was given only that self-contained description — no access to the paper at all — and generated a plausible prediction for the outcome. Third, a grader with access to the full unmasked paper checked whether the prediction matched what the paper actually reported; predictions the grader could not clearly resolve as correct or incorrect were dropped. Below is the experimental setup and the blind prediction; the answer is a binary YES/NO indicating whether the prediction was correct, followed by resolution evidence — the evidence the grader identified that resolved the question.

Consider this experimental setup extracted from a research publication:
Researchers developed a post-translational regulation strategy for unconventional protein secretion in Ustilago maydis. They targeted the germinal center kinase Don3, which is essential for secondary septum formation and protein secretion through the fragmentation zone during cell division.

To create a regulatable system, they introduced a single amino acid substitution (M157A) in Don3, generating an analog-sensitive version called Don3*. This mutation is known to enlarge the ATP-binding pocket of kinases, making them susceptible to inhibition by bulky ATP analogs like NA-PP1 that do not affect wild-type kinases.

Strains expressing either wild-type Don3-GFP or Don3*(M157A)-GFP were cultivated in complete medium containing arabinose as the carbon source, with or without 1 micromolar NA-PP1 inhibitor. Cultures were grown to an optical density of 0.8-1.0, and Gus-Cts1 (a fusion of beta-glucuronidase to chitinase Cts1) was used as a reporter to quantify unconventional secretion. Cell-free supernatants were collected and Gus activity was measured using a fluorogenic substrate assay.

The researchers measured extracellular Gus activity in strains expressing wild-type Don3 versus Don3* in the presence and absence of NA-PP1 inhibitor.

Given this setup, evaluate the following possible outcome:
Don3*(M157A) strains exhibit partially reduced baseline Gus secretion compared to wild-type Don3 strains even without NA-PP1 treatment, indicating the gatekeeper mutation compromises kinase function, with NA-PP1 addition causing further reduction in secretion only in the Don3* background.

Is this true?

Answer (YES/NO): NO